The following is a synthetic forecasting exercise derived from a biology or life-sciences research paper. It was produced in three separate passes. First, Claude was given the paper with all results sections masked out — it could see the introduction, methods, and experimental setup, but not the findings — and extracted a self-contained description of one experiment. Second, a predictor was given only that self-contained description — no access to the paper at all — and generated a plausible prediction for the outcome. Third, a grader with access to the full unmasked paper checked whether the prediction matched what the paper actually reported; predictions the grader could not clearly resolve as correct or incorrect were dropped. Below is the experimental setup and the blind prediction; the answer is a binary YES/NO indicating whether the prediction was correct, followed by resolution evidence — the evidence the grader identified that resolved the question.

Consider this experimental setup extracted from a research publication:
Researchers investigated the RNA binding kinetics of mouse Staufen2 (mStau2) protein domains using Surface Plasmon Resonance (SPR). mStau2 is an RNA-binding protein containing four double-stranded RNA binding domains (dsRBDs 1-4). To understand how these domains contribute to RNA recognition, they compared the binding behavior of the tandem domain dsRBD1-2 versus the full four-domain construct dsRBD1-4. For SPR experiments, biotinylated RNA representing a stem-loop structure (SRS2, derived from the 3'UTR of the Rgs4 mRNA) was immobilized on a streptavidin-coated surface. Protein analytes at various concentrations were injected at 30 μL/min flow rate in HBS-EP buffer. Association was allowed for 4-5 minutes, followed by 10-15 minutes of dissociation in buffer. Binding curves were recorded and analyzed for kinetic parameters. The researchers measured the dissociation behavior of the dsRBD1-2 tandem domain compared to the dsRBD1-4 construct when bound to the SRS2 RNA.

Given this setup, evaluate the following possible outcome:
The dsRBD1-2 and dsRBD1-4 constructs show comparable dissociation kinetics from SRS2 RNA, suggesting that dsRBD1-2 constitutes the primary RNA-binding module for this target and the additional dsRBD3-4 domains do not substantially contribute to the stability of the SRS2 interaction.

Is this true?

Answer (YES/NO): NO